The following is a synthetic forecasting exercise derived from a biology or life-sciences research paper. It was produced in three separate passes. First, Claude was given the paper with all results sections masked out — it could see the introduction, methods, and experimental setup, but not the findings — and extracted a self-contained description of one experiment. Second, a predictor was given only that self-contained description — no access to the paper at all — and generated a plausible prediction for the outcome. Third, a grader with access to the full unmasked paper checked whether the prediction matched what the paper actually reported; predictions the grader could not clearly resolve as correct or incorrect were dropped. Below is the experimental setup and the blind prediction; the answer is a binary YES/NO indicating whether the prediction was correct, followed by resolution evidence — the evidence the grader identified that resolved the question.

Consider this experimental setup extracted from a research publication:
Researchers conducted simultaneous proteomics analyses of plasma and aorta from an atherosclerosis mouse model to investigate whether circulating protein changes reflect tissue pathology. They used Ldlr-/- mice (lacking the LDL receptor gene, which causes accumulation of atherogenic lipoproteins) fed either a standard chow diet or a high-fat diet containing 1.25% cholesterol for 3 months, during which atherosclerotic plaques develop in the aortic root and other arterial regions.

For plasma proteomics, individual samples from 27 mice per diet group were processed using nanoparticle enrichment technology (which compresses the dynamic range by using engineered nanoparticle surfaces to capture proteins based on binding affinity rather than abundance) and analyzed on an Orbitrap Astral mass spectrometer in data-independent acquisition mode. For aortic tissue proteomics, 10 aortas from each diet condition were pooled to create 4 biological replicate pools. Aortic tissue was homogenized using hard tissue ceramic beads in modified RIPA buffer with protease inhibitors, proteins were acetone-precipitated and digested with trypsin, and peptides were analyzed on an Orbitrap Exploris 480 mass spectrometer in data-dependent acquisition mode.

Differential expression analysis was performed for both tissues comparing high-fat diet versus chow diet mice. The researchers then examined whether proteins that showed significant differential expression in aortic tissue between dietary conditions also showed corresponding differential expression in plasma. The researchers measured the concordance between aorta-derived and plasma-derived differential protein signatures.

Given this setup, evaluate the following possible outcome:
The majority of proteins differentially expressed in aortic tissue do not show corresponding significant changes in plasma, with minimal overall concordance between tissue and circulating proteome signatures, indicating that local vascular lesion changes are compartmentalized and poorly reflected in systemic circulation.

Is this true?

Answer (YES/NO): NO